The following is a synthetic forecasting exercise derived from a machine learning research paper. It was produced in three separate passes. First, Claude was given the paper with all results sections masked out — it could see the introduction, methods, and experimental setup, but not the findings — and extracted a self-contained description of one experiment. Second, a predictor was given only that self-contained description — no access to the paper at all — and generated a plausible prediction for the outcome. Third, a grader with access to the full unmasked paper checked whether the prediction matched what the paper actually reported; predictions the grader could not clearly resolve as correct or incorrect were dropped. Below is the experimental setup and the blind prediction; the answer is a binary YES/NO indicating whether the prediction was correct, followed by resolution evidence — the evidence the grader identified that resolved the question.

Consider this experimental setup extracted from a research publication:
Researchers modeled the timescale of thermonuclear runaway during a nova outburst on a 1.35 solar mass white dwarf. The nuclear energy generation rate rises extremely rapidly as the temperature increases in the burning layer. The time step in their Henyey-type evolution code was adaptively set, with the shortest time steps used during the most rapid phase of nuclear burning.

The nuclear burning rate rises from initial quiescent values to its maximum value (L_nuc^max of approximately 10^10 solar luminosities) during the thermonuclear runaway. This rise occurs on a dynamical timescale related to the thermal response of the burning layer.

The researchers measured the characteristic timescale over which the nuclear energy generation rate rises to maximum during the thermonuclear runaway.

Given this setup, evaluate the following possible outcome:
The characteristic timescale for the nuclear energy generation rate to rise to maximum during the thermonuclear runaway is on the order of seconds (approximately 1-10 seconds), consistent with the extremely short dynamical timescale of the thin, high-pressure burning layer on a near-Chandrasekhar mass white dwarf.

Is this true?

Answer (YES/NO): YES